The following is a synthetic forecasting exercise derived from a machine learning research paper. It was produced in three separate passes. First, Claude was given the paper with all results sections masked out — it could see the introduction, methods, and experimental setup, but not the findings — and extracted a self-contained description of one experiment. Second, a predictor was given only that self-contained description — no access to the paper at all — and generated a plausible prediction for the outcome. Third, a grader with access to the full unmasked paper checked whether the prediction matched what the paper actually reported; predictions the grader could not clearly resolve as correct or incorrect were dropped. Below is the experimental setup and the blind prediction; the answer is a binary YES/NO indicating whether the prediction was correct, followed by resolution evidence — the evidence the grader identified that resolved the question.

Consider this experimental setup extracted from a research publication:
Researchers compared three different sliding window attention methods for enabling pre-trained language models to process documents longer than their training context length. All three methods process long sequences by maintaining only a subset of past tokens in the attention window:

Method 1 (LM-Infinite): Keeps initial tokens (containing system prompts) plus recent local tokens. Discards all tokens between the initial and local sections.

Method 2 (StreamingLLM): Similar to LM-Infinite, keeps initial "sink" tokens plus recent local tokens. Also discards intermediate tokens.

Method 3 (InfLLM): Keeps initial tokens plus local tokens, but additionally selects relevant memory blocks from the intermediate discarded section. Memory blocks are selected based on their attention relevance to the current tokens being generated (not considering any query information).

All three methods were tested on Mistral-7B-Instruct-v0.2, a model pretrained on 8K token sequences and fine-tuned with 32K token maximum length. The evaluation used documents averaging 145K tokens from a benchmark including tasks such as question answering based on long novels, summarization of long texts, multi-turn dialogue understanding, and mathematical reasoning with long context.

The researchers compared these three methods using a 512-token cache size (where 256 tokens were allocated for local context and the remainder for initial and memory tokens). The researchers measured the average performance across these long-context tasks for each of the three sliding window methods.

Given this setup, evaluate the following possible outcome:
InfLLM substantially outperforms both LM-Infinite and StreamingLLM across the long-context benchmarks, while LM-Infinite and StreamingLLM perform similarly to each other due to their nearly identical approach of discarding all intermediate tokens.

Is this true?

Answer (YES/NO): YES